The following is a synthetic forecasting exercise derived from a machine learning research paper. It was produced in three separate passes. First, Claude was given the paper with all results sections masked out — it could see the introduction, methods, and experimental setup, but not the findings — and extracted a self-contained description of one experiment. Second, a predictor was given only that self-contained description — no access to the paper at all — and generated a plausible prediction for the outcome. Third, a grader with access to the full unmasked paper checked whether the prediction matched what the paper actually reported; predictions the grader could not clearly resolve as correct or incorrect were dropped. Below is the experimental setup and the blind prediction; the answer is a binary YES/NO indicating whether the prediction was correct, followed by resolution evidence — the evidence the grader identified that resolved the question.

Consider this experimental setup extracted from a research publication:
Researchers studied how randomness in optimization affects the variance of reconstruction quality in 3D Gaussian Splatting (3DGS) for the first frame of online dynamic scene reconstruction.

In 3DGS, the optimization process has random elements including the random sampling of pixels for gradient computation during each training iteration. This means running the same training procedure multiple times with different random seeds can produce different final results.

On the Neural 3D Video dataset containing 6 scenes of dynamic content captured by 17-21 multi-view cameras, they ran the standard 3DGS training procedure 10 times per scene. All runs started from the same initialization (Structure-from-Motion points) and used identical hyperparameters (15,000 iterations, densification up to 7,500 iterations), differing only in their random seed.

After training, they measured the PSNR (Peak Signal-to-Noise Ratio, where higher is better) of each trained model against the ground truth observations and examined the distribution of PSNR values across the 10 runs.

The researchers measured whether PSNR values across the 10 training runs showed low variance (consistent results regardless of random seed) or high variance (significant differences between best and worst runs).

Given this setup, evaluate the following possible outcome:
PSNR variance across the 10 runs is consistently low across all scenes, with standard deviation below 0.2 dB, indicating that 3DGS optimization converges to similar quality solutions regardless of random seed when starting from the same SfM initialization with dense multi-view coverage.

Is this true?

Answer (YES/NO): NO